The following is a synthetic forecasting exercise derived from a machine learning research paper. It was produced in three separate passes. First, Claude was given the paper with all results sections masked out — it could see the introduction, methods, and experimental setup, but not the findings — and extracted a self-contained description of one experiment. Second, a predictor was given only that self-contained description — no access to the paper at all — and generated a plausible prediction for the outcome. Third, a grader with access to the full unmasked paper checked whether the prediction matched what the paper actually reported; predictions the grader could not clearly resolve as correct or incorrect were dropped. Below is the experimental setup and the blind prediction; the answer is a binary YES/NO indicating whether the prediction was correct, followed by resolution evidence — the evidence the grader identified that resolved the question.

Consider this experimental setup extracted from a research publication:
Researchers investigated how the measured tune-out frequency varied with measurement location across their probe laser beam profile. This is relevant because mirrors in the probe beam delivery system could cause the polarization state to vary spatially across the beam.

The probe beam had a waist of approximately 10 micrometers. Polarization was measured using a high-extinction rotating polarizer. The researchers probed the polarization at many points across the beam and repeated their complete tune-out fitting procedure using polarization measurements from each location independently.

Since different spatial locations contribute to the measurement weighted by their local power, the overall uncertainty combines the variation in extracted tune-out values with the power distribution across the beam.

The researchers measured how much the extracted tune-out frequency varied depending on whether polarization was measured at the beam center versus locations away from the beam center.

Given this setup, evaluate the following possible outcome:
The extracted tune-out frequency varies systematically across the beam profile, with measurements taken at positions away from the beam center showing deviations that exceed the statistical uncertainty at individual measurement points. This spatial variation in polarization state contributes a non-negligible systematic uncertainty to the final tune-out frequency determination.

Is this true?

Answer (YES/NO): YES